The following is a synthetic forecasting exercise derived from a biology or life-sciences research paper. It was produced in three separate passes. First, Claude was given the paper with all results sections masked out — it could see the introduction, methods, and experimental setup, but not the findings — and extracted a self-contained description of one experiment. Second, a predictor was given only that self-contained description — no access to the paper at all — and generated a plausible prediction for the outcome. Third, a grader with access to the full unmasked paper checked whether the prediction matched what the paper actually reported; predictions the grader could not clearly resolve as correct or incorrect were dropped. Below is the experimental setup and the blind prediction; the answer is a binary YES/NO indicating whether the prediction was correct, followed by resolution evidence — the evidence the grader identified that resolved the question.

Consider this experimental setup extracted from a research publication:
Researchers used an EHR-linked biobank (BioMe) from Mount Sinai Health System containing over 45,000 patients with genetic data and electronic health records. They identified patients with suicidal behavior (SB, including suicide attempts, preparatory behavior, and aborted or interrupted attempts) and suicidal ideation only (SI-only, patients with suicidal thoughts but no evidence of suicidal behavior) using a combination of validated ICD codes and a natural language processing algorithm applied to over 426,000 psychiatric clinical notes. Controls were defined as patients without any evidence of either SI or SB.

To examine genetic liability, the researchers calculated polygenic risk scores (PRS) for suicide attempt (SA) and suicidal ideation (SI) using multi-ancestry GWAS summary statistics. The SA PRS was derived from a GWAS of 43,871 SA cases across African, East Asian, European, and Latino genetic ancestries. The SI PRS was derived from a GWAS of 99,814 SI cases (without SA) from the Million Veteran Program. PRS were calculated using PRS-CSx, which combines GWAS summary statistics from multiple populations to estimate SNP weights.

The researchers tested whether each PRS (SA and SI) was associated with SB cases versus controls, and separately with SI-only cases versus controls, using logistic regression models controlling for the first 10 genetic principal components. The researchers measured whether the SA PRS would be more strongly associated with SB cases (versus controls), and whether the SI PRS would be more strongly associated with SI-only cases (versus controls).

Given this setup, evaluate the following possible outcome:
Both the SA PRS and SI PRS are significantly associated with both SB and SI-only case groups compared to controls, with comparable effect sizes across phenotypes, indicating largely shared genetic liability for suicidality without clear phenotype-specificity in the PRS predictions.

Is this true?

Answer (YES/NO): NO